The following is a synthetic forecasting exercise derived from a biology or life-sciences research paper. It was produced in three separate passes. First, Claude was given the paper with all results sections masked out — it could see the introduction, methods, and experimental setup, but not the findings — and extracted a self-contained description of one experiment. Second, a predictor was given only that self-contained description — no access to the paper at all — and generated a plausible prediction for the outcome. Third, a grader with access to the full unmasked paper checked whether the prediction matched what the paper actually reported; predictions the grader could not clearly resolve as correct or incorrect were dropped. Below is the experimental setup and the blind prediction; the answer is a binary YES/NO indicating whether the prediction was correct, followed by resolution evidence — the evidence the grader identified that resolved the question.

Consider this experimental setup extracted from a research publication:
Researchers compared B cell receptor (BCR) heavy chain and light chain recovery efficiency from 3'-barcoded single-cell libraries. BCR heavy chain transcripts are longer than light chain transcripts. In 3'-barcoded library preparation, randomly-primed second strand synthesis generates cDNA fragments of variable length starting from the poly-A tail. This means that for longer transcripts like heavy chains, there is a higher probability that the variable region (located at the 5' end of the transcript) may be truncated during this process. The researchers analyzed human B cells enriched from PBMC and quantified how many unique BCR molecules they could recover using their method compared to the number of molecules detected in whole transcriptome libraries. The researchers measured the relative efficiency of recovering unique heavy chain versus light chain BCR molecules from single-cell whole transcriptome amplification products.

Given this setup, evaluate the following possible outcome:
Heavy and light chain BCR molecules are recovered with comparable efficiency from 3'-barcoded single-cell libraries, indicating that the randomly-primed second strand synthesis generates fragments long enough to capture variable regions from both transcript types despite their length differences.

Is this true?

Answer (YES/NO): NO